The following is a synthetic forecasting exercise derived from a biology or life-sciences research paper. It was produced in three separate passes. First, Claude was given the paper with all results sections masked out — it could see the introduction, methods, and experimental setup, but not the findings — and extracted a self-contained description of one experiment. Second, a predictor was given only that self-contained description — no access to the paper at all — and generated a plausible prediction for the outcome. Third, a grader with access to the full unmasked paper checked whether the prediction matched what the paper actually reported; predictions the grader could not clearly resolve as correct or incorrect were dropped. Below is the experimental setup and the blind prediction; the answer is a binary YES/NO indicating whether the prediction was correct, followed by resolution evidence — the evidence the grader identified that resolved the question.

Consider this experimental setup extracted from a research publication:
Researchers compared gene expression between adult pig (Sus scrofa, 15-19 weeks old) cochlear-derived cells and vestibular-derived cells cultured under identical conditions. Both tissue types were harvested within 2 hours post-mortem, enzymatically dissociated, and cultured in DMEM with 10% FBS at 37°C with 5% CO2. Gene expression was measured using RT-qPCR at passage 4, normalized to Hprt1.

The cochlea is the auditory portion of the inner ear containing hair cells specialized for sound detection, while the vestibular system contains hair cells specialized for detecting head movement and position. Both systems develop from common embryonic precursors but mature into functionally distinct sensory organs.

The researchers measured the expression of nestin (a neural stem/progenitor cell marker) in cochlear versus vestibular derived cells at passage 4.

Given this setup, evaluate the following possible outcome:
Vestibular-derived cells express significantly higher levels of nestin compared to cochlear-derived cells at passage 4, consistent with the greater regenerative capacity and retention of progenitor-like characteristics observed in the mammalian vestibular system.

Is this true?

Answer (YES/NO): NO